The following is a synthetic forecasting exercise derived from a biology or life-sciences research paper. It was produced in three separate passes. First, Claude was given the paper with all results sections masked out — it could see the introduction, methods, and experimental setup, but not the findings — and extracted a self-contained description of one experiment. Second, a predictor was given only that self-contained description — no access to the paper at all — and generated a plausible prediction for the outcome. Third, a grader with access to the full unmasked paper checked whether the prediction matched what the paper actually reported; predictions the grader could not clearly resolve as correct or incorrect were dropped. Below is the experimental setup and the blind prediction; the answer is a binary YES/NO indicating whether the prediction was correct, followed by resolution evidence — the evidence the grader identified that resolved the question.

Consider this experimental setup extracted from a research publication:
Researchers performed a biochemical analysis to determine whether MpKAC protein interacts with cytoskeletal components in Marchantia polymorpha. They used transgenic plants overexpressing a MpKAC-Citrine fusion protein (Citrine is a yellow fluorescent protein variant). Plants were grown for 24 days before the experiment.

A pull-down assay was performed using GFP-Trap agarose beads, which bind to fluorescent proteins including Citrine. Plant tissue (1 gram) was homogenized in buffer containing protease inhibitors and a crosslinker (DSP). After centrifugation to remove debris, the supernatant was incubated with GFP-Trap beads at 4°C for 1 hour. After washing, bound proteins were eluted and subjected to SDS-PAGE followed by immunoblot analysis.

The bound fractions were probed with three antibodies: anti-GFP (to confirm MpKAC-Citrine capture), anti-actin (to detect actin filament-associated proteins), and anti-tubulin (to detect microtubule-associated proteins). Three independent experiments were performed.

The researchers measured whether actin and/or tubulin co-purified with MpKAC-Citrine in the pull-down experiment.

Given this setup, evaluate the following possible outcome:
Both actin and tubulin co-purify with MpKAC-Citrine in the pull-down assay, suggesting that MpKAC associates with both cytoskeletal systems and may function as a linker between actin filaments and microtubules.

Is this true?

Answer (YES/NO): NO